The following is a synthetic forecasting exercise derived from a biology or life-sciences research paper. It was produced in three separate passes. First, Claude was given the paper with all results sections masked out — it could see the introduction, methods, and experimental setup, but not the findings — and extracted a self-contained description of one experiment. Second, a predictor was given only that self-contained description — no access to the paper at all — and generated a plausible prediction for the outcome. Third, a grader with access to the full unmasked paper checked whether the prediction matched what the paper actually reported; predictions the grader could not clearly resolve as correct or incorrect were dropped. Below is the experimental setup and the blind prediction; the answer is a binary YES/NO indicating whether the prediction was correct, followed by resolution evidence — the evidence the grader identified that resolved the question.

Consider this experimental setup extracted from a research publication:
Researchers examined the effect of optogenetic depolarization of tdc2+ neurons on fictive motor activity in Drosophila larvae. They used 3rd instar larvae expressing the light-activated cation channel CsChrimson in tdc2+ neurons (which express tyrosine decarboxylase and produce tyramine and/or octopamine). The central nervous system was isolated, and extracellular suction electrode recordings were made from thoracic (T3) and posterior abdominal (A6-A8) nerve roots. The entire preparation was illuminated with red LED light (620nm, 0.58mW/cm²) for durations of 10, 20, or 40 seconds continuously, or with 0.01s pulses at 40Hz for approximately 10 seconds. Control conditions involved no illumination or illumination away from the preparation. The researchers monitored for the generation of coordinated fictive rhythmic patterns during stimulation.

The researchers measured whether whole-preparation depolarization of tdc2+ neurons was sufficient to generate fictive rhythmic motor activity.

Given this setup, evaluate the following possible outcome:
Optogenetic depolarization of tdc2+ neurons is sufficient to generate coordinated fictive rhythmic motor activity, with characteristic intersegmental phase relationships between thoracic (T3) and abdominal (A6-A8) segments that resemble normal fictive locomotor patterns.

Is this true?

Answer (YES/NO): YES